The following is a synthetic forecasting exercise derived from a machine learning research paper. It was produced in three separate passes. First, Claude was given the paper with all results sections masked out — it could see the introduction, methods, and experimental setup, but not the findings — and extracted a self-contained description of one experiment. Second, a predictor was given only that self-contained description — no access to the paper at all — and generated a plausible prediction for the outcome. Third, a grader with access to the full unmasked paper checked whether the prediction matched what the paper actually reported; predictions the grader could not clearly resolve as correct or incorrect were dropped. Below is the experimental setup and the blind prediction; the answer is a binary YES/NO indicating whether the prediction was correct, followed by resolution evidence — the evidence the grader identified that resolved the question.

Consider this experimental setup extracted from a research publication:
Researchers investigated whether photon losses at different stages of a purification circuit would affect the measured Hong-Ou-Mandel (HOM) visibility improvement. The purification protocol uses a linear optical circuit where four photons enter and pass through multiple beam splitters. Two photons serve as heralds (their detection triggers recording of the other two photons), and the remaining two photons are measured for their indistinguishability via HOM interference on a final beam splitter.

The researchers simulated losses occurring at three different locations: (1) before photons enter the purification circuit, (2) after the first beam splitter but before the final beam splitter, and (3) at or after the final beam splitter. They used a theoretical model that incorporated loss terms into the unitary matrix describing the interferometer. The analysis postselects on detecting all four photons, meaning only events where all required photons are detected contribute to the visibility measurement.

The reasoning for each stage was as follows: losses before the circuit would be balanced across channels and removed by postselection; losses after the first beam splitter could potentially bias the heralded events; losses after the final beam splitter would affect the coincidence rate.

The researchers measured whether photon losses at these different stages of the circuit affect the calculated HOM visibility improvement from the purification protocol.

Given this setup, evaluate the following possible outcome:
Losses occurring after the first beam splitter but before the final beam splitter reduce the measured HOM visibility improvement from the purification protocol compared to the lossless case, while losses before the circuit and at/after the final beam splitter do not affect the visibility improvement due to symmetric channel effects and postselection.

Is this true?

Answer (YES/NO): NO